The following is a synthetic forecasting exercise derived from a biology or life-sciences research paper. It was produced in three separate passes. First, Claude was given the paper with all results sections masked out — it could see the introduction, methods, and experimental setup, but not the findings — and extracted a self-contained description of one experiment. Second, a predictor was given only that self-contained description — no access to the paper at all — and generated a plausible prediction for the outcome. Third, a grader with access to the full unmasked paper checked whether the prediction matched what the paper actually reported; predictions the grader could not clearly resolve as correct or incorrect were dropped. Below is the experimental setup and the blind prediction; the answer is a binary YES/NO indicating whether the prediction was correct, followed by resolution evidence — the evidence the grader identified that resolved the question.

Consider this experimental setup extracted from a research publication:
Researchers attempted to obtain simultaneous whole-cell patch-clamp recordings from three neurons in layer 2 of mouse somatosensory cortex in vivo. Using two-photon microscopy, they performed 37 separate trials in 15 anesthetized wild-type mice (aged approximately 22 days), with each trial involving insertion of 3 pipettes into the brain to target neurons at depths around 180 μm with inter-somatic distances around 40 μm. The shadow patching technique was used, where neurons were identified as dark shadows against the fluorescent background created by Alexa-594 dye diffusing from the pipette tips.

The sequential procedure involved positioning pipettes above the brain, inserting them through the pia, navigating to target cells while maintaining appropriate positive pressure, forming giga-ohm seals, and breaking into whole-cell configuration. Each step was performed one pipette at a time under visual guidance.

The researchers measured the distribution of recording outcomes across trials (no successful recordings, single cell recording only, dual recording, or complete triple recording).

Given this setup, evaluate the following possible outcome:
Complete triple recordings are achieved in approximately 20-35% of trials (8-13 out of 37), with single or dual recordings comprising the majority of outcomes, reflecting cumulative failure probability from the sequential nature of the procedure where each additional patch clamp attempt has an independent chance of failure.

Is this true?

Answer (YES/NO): NO